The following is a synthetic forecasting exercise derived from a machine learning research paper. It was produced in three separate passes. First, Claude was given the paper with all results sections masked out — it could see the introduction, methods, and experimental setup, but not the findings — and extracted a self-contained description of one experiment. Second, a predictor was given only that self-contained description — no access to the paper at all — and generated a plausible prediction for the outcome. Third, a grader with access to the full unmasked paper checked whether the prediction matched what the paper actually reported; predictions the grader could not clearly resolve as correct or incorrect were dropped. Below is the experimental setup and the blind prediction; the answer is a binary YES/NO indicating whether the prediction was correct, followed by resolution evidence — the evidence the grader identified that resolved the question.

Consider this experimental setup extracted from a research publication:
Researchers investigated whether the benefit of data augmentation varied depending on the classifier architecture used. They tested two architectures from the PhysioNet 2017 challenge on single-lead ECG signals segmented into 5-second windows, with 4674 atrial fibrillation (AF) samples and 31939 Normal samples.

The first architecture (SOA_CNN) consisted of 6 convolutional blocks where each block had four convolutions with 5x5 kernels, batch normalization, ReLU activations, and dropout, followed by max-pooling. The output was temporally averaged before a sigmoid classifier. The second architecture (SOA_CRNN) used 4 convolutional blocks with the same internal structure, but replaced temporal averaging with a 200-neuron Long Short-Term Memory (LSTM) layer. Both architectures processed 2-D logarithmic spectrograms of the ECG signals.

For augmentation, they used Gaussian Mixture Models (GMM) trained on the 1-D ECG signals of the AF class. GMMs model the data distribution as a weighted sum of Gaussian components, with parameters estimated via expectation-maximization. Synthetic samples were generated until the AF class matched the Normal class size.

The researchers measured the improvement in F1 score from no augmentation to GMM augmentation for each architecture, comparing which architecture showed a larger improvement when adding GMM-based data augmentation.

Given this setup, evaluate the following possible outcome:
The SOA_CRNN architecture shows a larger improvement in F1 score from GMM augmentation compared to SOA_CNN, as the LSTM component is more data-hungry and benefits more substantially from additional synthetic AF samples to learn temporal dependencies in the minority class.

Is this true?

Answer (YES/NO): NO